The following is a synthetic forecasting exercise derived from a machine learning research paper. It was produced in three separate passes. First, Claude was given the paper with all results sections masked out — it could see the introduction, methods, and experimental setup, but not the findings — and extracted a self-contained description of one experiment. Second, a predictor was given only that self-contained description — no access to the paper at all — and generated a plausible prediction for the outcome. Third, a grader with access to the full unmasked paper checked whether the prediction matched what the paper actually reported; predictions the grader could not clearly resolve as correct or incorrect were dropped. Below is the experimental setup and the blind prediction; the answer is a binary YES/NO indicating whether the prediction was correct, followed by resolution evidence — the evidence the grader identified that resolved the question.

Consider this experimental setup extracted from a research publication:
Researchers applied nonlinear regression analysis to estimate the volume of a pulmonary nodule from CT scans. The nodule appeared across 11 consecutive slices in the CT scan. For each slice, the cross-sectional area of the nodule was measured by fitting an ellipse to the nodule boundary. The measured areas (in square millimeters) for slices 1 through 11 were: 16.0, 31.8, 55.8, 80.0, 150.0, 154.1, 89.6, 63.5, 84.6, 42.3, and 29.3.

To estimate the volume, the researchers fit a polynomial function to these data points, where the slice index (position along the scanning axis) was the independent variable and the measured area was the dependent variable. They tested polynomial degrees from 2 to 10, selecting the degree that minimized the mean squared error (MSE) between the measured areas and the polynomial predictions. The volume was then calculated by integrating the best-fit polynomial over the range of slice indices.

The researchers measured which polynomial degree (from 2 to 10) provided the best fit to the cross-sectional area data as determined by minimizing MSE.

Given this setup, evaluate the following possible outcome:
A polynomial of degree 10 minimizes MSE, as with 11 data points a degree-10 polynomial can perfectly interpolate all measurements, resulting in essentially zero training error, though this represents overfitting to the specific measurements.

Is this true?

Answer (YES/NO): NO